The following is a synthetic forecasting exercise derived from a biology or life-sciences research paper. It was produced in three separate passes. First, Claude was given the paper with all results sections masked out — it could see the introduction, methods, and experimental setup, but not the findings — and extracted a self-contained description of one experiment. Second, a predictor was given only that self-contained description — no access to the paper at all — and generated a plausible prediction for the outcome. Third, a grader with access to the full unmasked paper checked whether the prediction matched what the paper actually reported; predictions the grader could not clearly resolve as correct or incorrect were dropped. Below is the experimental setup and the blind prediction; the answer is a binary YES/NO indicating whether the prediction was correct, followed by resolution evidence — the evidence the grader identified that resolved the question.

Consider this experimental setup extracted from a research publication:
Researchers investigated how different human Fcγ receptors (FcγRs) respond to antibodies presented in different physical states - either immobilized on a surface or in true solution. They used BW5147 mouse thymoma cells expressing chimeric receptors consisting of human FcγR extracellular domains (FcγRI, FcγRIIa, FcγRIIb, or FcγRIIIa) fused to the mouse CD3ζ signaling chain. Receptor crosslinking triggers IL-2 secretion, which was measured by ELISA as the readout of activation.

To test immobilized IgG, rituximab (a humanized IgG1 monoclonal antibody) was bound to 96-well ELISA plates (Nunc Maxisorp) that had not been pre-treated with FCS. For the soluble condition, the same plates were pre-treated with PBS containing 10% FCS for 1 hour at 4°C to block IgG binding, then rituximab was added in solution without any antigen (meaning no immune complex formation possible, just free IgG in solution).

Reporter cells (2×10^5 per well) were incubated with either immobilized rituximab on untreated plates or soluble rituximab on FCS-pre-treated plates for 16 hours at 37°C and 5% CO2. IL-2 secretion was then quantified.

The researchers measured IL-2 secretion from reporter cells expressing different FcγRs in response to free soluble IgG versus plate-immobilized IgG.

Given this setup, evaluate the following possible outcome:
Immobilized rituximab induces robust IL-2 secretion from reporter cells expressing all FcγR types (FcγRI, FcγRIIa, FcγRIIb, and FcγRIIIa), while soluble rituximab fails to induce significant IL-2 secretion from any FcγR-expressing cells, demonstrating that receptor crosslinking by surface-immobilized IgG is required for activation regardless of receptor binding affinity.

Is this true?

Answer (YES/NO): YES